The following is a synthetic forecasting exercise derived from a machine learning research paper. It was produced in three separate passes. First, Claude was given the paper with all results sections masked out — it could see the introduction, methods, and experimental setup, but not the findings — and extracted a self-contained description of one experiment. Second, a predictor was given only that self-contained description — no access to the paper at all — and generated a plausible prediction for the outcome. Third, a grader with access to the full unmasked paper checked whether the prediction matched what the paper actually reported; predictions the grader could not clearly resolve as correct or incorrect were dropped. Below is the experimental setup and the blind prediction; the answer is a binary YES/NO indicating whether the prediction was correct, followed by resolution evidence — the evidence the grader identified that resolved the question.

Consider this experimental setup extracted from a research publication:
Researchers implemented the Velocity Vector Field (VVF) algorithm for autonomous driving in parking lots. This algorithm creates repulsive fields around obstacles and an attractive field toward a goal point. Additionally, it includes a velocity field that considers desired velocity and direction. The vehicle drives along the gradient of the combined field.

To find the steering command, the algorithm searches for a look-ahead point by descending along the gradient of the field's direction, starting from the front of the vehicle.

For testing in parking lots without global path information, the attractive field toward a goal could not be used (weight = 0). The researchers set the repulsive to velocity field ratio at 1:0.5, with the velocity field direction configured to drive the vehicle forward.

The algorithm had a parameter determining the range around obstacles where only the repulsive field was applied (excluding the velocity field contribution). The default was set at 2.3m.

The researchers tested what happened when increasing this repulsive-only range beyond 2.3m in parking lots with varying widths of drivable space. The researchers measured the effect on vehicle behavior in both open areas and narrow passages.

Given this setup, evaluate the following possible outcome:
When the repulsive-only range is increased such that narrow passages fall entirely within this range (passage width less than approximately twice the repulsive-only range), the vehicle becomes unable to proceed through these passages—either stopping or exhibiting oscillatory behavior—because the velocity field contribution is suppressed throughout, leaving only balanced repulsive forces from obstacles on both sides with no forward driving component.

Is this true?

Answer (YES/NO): NO